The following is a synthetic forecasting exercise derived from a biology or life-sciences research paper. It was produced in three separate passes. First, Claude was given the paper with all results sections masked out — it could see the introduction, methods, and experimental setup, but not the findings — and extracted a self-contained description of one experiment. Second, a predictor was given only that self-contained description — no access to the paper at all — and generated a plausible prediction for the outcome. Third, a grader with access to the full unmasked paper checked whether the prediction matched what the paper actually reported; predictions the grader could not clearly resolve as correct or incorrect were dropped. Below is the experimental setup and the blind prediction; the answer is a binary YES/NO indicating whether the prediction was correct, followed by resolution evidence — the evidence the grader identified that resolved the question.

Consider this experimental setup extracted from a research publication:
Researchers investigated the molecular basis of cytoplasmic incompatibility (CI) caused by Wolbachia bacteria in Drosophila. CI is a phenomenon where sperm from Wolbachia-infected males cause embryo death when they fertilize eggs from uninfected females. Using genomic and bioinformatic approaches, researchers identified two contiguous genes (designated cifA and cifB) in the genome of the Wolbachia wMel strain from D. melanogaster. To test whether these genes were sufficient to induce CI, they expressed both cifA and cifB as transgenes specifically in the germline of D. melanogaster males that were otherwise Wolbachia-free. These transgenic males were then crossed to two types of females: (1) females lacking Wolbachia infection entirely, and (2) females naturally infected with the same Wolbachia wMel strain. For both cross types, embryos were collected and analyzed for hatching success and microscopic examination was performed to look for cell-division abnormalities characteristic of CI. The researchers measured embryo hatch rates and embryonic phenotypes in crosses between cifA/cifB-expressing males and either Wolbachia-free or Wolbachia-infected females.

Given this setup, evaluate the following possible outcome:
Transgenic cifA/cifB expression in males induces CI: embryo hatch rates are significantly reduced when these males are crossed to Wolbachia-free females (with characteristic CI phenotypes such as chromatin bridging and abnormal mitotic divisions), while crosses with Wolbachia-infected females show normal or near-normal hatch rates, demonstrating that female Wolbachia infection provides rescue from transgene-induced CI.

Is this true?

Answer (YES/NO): YES